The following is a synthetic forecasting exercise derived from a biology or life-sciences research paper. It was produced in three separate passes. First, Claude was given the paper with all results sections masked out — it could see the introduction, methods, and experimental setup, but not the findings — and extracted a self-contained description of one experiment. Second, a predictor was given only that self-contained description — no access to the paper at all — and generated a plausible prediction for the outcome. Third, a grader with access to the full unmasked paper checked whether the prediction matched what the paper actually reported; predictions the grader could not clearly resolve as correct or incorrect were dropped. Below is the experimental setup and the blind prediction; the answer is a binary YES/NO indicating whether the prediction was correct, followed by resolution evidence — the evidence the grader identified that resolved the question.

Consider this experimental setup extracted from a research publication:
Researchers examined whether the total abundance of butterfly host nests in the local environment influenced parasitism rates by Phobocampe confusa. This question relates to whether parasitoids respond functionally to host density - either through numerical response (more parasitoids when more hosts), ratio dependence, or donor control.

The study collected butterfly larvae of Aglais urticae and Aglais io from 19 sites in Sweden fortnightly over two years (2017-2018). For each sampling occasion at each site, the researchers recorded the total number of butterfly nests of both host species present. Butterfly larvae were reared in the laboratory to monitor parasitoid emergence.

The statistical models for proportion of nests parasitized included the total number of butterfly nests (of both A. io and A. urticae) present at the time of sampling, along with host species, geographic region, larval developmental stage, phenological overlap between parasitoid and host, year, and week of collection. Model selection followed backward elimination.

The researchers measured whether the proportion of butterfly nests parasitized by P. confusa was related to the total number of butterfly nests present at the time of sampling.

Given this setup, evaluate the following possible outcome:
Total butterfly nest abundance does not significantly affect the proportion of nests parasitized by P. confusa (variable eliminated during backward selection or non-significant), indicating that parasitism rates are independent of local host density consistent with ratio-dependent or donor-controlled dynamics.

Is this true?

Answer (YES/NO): YES